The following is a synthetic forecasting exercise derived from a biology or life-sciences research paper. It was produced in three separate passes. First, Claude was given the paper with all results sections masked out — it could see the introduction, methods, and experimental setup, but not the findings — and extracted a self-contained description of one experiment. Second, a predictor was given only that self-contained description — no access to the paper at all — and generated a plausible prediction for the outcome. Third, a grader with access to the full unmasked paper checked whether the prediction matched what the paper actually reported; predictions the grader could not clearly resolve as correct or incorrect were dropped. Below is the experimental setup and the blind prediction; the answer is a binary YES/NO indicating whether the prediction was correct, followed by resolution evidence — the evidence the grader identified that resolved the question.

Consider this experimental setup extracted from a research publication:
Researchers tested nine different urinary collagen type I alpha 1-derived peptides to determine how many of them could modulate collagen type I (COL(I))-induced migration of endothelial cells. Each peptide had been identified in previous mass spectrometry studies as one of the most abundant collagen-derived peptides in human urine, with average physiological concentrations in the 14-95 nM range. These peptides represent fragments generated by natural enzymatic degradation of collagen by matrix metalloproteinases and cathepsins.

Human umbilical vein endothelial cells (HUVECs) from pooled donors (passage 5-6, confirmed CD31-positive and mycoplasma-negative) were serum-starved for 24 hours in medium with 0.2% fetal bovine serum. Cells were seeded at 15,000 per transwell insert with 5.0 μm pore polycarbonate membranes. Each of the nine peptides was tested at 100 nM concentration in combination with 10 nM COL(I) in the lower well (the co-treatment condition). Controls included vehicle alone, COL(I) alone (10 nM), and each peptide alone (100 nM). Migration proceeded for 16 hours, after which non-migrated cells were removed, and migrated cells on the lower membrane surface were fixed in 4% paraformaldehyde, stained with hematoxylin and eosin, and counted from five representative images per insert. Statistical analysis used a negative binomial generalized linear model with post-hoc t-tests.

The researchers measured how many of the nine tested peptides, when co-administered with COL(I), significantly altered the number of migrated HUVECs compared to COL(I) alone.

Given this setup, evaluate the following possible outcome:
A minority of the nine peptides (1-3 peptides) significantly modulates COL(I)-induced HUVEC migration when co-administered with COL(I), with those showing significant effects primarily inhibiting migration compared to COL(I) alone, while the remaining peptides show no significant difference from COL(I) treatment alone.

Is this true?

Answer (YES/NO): YES